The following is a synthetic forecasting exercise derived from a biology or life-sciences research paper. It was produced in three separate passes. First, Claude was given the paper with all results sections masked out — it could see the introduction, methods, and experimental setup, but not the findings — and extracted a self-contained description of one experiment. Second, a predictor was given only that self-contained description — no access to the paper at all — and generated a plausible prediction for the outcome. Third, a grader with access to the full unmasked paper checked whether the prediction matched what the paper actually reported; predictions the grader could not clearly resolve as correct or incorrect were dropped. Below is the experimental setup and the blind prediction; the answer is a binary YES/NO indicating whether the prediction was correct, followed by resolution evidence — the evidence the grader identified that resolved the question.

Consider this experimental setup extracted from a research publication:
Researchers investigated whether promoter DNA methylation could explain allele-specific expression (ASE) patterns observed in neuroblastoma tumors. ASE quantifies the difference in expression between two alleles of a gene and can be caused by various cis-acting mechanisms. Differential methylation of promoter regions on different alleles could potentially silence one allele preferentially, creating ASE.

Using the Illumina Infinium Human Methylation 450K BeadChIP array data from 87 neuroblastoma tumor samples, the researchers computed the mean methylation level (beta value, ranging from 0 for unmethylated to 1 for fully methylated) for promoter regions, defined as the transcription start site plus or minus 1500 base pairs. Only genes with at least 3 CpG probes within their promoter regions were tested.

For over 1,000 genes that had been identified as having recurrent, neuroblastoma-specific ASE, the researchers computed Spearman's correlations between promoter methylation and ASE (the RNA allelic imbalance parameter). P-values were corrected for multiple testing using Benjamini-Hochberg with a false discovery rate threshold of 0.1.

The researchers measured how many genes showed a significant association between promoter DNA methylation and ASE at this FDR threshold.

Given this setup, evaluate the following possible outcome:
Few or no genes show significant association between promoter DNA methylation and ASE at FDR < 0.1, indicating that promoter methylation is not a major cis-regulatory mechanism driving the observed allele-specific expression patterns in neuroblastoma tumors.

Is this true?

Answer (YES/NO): YES